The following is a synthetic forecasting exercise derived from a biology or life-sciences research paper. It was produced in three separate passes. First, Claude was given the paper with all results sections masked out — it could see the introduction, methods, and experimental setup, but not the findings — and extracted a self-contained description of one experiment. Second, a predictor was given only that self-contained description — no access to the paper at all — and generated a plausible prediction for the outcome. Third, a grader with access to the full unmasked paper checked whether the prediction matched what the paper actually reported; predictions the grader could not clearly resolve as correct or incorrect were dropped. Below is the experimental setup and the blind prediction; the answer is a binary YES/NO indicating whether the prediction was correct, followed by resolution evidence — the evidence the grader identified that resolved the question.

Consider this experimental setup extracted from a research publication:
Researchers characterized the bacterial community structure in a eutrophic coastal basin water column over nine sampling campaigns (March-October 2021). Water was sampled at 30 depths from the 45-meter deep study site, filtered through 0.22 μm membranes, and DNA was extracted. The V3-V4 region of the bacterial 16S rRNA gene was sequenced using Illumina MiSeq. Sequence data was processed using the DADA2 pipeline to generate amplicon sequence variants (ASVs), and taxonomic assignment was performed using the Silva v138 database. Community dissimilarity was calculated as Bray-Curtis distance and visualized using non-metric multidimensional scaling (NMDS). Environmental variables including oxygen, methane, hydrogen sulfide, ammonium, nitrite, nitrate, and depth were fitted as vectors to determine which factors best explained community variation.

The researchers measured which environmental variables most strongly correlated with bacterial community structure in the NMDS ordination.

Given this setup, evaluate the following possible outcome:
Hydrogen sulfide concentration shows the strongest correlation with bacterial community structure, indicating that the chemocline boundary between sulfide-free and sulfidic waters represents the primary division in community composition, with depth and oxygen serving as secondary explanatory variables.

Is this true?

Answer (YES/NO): NO